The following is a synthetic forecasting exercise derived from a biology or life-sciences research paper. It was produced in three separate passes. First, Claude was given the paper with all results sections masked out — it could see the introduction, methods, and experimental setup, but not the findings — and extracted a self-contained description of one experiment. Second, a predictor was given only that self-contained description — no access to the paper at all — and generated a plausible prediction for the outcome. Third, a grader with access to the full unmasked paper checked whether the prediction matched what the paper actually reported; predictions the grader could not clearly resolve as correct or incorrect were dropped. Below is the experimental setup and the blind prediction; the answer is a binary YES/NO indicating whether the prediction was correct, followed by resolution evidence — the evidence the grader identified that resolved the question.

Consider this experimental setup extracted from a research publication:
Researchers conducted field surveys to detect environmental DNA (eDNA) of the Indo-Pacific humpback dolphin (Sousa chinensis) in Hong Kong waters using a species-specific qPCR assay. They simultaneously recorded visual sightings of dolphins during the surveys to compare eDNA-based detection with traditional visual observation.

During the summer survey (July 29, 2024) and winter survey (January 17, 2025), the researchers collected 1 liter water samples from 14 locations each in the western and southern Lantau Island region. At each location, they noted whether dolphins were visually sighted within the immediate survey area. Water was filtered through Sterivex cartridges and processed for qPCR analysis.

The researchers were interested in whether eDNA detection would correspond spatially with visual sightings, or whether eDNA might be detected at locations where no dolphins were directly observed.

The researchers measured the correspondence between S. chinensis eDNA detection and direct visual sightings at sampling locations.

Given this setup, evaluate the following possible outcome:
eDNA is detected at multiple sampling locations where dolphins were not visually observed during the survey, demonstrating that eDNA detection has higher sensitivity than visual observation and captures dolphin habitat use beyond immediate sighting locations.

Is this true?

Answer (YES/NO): YES